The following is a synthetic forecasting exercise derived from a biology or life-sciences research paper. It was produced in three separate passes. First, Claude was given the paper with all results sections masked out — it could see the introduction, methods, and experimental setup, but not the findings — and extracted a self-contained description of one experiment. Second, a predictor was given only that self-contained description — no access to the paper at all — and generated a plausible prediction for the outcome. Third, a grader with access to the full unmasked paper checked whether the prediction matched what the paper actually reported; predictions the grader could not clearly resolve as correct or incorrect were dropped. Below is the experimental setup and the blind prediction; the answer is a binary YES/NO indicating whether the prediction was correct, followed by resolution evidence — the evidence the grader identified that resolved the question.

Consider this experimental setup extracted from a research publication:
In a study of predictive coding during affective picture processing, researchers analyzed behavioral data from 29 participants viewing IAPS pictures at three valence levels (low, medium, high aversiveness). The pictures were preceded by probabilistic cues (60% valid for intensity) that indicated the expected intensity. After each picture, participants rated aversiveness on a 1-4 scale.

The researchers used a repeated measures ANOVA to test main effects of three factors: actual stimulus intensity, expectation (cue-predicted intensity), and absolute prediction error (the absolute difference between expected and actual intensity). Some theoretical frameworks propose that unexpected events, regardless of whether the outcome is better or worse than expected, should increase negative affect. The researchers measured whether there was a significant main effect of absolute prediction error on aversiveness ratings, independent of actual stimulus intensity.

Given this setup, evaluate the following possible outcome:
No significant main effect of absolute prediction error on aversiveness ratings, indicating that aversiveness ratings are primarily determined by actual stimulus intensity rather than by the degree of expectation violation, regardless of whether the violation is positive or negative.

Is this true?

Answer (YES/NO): NO